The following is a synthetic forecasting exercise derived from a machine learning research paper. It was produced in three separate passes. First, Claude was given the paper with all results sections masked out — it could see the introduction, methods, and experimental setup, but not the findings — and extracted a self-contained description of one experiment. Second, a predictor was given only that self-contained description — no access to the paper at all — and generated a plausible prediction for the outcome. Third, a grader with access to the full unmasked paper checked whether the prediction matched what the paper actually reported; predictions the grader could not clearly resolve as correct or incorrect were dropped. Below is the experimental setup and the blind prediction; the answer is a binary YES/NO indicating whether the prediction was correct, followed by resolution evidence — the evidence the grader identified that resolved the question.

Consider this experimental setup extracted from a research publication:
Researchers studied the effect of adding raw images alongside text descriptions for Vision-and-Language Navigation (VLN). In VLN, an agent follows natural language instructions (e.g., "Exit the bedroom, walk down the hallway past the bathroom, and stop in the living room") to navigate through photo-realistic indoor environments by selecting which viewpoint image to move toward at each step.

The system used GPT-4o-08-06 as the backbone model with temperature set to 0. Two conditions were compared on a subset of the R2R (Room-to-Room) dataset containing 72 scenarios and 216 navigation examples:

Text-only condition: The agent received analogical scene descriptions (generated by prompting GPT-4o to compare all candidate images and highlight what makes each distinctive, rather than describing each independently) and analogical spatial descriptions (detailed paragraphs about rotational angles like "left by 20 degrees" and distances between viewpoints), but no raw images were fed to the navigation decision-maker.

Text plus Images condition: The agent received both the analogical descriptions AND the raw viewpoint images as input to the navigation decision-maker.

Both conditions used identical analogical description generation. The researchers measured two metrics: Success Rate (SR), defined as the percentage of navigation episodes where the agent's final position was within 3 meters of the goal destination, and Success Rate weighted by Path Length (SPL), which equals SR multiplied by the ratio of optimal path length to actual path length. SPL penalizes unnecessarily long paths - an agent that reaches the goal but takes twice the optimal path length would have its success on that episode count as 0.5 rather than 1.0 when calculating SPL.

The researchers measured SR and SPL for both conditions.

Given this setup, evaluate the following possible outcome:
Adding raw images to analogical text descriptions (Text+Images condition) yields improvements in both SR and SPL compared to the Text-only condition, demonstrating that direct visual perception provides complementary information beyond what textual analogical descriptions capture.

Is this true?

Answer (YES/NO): NO